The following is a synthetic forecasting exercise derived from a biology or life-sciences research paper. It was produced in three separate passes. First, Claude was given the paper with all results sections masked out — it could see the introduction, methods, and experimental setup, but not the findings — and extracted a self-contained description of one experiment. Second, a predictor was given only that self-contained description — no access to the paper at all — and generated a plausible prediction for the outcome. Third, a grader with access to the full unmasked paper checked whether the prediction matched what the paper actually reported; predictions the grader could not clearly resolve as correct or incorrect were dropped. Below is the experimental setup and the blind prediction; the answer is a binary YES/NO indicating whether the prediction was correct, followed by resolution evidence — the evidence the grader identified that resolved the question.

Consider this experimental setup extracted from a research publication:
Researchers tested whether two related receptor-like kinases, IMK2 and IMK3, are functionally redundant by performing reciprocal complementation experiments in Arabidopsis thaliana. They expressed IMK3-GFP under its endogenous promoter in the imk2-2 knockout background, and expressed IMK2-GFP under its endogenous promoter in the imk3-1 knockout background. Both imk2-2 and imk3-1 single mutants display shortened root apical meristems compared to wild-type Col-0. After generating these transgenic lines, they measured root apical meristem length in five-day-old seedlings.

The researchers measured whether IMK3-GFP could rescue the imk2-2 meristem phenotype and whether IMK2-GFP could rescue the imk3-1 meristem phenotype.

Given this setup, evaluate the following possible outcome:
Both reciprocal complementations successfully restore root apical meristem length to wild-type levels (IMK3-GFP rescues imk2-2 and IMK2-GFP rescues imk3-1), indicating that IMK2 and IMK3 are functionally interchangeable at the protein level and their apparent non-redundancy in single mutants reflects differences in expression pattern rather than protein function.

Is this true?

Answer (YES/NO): NO